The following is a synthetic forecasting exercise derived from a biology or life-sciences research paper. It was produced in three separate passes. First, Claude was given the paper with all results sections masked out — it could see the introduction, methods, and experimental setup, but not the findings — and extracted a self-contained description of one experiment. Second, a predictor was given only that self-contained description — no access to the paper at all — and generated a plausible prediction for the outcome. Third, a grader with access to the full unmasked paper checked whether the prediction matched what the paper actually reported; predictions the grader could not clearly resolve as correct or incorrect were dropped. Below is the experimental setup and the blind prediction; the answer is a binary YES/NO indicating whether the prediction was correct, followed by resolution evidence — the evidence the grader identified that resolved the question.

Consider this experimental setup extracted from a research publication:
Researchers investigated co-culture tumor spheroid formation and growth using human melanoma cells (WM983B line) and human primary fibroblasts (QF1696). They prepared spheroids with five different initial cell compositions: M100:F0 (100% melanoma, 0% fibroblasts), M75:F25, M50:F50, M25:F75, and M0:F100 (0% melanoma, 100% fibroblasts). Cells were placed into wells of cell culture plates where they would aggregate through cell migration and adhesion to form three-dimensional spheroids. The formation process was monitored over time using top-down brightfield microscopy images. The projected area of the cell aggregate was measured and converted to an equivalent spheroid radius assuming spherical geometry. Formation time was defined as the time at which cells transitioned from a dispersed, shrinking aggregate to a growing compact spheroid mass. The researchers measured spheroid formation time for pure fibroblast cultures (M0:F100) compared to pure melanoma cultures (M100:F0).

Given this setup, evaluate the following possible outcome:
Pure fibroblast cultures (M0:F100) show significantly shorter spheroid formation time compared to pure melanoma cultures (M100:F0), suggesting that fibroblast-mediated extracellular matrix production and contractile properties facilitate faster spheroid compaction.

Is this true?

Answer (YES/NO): YES